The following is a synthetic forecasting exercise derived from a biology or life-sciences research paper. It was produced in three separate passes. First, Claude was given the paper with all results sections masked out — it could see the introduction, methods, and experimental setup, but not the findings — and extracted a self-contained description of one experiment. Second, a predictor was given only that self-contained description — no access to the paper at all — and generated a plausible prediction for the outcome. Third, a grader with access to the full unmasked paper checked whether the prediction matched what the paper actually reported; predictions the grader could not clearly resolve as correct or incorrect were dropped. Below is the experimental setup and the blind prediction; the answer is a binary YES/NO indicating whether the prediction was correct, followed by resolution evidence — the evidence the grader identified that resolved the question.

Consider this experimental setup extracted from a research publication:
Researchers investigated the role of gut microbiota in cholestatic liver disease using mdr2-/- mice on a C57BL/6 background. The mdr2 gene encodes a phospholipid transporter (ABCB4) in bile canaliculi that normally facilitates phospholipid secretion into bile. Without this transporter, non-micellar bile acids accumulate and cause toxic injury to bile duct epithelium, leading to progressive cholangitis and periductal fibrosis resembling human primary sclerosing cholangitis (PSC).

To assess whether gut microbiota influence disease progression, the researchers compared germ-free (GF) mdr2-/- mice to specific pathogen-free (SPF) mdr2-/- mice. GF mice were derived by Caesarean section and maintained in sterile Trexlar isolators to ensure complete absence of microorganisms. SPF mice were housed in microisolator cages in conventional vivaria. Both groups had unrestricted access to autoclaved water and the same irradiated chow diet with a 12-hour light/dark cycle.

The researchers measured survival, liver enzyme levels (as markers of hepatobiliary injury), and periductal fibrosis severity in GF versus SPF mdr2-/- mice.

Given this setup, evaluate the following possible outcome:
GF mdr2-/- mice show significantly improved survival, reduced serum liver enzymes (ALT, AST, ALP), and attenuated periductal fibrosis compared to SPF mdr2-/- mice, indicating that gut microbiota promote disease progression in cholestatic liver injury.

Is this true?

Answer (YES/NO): NO